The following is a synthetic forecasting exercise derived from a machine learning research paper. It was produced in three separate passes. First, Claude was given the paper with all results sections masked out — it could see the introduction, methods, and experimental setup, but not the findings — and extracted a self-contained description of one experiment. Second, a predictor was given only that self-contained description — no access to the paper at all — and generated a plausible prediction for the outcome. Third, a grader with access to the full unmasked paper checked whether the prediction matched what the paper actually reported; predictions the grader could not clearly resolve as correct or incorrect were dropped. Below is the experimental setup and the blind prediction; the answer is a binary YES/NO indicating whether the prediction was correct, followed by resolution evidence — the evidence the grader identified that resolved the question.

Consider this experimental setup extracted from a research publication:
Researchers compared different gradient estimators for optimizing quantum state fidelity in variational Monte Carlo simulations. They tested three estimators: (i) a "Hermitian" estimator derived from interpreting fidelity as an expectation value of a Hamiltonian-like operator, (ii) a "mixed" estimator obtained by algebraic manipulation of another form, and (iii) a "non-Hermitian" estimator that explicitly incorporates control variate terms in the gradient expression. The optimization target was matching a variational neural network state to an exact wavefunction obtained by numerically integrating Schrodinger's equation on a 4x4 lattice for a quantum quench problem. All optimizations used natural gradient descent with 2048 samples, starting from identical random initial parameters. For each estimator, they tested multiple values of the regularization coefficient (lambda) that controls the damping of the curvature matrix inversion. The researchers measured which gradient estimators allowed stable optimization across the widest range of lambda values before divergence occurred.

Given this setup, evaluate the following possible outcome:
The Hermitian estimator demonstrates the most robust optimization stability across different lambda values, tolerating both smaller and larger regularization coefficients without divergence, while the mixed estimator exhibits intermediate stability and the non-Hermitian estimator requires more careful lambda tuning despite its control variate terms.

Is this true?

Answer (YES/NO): YES